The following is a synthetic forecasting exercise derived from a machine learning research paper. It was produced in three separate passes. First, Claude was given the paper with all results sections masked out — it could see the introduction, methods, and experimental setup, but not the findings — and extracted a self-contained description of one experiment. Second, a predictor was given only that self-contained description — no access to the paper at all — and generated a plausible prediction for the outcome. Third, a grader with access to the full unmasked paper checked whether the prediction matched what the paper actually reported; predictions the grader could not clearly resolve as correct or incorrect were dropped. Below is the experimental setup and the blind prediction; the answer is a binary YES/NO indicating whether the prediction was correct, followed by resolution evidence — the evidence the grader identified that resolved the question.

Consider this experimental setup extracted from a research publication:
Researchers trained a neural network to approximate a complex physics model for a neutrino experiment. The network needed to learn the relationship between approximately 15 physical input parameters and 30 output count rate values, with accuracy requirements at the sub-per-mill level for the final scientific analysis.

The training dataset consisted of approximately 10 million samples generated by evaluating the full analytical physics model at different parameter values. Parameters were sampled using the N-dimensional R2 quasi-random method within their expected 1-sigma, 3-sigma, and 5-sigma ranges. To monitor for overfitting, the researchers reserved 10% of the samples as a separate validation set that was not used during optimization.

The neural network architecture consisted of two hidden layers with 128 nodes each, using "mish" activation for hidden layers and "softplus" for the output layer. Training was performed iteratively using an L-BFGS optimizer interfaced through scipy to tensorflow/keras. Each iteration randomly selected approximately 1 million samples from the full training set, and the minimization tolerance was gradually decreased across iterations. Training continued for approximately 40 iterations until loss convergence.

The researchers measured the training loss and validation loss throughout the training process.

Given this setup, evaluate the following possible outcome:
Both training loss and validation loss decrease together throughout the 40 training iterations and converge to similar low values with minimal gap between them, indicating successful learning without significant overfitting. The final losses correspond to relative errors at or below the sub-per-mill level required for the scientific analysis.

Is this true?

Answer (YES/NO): YES